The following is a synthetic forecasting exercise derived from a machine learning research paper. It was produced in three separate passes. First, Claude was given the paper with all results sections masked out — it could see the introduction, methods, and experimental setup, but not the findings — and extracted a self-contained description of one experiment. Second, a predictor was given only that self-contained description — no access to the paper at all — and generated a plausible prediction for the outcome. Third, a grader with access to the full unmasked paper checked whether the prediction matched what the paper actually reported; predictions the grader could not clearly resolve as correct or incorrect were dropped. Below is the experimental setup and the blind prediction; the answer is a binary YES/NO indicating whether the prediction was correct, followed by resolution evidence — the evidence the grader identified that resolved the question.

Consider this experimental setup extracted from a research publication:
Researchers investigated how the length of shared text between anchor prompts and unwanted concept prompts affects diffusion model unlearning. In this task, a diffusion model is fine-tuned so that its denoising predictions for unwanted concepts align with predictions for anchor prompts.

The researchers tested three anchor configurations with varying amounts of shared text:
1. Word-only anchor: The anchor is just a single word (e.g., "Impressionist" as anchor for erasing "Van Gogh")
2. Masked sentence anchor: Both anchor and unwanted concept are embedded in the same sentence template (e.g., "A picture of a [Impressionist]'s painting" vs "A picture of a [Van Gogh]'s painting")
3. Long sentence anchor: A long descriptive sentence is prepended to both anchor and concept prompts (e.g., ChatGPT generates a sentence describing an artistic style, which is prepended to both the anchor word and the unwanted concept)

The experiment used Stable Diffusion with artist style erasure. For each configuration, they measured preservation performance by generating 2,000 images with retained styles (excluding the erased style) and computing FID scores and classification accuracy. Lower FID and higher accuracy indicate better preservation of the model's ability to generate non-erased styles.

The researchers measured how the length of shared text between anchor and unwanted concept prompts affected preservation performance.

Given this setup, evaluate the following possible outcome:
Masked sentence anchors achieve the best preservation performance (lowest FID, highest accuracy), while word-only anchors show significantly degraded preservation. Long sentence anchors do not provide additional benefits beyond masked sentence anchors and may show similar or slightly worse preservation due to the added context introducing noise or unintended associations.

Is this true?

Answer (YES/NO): NO